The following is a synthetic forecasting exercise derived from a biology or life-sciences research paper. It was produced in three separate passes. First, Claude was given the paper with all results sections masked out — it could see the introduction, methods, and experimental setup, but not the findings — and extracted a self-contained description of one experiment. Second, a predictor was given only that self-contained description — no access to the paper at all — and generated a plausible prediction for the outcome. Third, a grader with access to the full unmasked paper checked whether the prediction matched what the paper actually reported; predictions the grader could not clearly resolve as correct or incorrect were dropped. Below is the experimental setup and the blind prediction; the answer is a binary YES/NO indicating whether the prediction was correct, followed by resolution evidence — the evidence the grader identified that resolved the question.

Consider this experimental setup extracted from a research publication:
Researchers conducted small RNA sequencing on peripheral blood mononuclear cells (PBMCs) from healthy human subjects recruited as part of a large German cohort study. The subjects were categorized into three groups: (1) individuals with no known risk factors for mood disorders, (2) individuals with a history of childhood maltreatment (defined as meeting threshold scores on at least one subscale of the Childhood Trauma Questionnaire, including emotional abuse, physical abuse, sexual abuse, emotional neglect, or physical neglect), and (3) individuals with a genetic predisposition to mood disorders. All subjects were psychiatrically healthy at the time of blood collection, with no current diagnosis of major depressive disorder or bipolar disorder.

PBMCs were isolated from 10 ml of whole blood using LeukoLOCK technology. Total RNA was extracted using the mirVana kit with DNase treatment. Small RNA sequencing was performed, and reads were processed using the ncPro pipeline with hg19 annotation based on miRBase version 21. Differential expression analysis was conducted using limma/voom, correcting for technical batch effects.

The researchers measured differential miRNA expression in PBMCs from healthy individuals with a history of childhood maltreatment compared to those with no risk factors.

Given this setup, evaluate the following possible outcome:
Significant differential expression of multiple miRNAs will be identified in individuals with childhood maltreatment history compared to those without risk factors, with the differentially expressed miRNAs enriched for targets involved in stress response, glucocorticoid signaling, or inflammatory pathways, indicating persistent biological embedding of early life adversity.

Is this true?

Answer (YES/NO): NO